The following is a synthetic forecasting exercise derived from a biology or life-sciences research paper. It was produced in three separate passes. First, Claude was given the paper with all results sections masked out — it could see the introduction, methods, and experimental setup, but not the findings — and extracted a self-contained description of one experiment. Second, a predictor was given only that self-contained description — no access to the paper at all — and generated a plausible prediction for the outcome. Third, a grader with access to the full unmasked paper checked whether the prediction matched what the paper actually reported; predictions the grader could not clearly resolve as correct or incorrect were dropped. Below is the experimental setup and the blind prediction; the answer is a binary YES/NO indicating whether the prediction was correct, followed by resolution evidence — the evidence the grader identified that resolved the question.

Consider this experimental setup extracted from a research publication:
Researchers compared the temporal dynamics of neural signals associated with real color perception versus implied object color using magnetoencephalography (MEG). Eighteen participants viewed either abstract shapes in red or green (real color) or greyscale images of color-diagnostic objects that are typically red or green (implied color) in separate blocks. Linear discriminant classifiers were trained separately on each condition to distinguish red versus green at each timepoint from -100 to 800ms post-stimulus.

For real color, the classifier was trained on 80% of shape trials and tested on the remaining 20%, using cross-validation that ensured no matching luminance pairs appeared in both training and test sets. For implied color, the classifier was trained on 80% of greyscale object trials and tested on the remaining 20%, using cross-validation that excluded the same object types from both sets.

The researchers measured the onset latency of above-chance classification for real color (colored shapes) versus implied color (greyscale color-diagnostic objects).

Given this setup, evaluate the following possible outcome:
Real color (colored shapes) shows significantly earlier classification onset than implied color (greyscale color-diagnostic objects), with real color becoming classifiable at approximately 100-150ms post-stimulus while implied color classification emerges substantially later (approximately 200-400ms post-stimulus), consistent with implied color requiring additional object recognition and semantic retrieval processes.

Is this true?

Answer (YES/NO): NO